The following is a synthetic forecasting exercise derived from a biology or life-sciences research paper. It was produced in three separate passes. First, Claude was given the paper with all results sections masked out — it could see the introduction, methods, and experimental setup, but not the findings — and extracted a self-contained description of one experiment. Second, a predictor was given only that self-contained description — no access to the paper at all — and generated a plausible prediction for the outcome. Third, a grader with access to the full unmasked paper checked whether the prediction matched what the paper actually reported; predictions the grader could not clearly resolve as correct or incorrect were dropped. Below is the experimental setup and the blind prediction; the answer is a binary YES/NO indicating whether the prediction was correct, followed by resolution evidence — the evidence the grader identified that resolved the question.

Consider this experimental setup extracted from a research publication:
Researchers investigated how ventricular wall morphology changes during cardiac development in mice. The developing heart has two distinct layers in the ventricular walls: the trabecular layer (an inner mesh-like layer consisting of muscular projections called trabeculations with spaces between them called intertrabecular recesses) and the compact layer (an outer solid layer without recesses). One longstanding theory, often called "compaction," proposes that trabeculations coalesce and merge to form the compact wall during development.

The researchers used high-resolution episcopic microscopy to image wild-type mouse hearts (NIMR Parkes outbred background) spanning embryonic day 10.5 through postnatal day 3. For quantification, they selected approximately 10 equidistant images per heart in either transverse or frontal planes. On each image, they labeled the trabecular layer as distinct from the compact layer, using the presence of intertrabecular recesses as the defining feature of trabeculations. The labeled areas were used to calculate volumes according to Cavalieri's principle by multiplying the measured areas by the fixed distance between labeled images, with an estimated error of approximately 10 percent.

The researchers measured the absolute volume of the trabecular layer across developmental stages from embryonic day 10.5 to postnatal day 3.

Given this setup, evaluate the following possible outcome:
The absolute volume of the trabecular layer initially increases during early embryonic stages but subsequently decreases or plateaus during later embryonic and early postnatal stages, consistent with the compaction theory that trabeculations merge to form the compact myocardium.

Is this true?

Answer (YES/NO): NO